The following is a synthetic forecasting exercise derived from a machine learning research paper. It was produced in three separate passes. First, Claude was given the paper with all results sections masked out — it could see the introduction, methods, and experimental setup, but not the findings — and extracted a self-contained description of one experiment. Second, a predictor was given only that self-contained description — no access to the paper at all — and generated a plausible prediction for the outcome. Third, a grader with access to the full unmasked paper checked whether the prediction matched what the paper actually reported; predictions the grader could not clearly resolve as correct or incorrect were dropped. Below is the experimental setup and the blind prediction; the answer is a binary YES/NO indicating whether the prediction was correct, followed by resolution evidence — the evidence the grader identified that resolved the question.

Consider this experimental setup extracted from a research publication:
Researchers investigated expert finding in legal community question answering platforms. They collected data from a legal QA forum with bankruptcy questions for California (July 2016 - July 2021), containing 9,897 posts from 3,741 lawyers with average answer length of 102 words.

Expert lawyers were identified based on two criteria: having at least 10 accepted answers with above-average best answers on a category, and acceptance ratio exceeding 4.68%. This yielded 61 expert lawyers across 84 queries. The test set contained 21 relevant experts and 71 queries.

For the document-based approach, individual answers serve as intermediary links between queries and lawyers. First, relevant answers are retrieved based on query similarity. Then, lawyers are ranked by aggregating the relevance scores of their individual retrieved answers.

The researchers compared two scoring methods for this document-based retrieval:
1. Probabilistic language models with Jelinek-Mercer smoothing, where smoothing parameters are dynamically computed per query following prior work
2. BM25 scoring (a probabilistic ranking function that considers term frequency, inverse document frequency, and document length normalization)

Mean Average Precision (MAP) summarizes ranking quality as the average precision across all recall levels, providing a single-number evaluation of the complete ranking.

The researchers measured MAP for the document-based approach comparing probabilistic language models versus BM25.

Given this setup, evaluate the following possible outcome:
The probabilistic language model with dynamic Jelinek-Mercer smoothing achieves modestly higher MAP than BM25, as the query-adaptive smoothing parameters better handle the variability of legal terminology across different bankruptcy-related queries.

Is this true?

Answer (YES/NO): NO